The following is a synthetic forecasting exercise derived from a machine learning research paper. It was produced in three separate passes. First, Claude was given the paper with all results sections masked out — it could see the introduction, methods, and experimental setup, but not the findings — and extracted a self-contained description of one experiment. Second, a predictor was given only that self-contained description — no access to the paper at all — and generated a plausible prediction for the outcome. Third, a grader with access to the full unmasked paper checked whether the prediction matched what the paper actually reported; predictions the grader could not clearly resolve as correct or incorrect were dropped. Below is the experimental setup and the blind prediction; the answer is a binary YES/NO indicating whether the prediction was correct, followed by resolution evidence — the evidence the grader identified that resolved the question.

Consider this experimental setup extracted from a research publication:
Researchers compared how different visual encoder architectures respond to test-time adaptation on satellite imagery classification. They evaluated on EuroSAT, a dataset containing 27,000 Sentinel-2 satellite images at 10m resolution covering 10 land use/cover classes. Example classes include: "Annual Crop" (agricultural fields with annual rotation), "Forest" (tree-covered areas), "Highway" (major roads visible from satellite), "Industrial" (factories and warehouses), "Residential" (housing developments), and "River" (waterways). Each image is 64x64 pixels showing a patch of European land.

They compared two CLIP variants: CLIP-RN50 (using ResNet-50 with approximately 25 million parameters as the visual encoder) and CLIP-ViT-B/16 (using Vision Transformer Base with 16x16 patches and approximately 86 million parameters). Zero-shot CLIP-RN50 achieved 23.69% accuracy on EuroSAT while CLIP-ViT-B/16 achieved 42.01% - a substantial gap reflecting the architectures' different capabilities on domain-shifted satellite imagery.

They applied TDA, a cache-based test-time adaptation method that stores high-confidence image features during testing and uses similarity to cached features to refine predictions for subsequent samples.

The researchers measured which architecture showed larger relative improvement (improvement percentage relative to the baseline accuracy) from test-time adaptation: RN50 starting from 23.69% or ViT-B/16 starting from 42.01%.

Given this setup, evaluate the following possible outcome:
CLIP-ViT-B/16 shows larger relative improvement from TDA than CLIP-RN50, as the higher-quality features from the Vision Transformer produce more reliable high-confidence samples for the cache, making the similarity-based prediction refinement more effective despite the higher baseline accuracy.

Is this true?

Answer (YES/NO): NO